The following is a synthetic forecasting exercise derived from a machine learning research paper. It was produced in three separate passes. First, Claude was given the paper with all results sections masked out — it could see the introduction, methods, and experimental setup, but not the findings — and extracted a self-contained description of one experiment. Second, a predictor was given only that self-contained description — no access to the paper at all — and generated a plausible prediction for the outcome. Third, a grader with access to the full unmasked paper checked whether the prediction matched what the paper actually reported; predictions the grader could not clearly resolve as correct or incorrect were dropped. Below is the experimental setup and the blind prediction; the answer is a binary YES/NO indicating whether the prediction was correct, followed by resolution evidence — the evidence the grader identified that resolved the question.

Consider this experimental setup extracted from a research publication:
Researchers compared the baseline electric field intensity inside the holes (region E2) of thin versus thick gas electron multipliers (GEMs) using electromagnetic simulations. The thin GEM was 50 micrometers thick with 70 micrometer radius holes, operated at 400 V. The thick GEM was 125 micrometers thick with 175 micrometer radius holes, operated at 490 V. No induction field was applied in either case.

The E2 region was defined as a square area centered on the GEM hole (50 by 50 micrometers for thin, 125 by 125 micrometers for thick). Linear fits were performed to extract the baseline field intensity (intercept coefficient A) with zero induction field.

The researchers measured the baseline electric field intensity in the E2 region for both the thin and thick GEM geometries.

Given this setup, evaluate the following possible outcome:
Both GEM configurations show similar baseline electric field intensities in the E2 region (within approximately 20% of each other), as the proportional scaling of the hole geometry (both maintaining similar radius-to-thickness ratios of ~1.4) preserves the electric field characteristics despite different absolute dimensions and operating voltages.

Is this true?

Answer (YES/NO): NO